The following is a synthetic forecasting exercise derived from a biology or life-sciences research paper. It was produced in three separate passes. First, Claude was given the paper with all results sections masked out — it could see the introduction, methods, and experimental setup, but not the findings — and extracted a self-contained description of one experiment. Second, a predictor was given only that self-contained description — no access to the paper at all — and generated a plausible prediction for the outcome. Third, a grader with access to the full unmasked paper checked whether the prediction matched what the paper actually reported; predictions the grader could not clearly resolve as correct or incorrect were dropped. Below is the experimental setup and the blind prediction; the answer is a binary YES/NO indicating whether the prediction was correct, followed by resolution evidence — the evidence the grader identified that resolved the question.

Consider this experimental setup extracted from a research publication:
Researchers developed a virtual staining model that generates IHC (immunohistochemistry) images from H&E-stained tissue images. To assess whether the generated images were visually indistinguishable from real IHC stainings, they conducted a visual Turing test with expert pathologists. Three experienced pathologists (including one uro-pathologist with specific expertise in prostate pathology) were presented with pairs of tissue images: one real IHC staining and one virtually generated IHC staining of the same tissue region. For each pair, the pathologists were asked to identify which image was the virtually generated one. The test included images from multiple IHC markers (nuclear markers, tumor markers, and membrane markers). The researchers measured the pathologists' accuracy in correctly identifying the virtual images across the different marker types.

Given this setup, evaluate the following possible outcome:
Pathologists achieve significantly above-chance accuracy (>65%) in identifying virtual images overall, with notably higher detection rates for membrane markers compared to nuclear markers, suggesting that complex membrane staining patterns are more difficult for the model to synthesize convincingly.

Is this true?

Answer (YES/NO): NO